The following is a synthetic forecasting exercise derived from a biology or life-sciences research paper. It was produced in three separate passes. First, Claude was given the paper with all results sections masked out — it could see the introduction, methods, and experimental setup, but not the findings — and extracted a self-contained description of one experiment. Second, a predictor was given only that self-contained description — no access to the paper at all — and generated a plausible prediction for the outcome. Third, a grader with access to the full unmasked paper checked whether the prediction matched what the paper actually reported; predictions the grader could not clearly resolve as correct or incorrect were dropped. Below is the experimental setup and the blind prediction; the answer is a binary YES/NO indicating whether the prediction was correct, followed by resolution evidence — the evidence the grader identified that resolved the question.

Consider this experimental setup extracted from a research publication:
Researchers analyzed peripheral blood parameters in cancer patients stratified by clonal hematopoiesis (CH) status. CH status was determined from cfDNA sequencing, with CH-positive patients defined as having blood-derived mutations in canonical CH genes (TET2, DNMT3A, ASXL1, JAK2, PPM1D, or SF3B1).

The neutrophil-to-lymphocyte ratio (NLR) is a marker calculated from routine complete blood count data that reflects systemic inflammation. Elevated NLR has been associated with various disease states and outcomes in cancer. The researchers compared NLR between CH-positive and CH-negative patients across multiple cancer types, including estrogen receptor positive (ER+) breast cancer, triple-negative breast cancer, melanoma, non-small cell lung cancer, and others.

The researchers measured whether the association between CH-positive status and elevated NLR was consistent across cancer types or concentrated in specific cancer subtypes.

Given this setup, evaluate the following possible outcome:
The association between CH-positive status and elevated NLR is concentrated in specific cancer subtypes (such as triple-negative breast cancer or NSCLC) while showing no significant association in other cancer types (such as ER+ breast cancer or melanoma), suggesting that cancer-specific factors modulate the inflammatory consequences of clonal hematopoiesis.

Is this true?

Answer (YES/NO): NO